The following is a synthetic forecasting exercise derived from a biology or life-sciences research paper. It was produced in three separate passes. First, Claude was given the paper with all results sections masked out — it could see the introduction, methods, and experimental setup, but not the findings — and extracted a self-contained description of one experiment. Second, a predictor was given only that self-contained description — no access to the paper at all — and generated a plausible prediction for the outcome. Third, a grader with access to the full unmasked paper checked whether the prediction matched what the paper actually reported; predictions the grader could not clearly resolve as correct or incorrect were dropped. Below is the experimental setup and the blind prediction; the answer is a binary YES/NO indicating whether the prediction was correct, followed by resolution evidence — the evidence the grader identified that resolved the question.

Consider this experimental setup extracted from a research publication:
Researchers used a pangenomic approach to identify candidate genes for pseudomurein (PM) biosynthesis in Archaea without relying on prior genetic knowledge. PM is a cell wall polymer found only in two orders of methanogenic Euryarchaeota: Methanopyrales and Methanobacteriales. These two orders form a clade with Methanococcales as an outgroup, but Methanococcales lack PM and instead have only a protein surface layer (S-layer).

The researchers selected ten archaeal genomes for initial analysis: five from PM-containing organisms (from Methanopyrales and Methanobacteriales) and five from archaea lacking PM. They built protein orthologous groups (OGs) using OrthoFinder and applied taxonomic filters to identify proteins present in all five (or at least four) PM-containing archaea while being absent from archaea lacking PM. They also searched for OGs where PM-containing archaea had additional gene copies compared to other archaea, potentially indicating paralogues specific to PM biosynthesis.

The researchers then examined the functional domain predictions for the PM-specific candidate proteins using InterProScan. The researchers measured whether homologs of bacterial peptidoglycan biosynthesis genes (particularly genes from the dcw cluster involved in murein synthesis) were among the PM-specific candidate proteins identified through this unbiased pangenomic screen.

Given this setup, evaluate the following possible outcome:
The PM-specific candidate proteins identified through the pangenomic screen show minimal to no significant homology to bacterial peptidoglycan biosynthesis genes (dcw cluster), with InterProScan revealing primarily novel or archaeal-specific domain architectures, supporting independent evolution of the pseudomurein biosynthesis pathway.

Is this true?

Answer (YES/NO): NO